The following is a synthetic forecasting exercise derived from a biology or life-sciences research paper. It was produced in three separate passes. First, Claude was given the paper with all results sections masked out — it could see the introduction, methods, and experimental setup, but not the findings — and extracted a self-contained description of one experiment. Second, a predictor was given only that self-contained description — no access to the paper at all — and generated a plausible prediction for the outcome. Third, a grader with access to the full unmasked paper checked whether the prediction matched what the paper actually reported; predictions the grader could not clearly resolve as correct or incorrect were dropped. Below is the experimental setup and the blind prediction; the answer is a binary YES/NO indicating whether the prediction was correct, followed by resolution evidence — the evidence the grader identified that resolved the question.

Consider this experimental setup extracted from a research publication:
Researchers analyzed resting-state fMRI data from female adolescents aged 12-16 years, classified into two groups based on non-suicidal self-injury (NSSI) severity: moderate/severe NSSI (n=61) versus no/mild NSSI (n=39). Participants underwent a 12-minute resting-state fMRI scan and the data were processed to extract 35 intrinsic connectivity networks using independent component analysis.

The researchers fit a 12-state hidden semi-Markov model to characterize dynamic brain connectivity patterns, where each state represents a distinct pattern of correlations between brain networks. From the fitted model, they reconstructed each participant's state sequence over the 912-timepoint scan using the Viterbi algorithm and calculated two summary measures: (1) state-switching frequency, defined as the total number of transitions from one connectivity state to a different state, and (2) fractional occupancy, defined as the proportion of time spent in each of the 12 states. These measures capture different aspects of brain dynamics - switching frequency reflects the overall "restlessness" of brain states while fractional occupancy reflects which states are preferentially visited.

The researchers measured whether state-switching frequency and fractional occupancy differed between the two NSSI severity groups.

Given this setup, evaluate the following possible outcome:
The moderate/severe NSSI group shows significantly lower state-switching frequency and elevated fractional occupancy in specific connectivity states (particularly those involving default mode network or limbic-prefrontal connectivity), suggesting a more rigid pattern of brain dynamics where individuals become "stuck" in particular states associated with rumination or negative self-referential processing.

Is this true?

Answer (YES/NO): NO